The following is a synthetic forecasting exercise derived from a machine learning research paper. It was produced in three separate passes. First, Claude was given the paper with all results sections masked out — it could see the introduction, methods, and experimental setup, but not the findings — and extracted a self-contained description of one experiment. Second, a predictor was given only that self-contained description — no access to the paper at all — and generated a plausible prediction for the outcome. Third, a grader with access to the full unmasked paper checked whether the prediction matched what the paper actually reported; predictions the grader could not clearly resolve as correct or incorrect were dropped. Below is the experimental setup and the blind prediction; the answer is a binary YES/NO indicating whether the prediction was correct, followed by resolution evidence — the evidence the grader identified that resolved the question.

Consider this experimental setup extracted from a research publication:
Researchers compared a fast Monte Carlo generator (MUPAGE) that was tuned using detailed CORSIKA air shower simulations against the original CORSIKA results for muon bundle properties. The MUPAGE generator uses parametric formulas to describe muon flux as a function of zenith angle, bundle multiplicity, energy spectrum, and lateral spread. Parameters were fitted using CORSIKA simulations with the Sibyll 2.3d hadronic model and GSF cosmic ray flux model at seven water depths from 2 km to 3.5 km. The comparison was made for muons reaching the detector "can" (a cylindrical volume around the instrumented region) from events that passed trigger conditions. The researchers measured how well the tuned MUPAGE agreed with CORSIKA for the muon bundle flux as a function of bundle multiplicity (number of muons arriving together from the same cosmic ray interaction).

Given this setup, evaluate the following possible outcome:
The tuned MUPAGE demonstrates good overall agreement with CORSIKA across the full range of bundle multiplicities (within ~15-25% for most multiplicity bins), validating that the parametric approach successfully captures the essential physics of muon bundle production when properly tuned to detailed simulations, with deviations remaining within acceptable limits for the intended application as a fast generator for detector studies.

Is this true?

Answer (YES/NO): NO